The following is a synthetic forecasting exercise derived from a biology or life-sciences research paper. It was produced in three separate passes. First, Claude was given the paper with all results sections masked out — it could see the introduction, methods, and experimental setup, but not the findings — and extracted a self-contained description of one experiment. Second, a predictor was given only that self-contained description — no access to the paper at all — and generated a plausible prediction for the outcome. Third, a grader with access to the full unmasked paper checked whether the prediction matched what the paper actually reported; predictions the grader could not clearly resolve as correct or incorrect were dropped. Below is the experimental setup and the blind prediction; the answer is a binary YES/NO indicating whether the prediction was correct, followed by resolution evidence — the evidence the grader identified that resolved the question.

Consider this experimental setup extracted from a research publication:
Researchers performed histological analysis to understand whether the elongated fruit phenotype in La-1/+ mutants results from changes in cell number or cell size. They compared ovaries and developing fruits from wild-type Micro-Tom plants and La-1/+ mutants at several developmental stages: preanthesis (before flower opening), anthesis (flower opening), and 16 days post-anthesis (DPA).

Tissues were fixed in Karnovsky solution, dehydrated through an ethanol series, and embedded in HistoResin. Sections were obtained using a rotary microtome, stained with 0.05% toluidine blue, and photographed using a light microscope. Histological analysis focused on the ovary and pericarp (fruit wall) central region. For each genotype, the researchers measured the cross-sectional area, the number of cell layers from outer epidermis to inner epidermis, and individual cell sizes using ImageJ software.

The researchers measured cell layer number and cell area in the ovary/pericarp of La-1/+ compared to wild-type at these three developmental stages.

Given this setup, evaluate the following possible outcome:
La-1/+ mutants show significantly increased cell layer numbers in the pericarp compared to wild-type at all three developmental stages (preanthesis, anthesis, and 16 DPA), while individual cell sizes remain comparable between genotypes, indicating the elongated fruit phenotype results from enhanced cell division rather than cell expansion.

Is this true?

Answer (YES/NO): NO